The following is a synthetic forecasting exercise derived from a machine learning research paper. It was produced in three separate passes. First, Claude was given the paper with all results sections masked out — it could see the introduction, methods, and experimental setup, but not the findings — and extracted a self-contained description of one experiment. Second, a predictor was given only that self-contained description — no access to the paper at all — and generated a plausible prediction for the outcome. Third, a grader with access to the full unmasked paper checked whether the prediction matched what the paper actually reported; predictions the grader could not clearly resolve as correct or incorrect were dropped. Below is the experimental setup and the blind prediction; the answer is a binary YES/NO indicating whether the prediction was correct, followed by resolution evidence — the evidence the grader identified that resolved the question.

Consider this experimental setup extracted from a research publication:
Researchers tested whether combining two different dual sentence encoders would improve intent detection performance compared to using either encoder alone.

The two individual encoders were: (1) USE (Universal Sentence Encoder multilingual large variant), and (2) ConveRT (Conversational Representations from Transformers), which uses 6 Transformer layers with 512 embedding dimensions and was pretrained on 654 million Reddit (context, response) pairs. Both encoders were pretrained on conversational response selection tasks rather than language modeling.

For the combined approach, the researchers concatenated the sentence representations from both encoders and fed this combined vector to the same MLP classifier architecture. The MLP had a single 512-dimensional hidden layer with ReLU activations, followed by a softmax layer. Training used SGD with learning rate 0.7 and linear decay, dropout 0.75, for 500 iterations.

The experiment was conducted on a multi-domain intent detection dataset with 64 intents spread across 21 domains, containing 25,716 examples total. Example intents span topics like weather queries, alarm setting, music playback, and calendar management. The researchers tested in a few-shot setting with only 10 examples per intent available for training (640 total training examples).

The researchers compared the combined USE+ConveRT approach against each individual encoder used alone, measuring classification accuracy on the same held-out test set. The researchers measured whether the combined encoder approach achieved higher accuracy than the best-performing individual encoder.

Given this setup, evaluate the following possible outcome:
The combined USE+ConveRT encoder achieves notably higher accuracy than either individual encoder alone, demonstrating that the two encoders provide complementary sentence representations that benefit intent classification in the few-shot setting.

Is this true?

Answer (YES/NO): YES